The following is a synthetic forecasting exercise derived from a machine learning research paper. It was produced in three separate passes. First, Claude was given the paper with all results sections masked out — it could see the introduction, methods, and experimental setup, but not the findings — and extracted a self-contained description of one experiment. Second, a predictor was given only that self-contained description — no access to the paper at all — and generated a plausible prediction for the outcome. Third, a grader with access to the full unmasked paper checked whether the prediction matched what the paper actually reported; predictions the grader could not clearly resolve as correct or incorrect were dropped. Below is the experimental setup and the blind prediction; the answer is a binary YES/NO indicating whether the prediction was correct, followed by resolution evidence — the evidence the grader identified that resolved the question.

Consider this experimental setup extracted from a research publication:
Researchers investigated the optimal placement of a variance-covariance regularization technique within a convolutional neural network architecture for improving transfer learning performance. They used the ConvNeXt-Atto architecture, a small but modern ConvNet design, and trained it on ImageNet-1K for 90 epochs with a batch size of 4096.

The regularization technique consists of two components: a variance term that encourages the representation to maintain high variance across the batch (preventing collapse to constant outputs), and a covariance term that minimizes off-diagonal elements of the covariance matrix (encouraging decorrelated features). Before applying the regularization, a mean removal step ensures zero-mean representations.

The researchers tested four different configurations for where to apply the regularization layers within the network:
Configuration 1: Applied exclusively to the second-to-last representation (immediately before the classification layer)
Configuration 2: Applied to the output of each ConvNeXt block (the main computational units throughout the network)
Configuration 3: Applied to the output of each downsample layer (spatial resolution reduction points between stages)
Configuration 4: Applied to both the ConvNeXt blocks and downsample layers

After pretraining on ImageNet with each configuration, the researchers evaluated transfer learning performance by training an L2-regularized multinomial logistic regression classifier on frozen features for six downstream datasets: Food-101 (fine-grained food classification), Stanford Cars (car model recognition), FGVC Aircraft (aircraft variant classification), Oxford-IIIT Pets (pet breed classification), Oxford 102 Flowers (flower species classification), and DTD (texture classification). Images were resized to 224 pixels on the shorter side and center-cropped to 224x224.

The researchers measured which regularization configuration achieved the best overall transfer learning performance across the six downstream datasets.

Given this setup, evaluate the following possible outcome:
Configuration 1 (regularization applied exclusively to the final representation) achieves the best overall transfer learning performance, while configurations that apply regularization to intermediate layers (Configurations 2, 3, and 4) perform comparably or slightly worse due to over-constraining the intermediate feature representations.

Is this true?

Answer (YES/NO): NO